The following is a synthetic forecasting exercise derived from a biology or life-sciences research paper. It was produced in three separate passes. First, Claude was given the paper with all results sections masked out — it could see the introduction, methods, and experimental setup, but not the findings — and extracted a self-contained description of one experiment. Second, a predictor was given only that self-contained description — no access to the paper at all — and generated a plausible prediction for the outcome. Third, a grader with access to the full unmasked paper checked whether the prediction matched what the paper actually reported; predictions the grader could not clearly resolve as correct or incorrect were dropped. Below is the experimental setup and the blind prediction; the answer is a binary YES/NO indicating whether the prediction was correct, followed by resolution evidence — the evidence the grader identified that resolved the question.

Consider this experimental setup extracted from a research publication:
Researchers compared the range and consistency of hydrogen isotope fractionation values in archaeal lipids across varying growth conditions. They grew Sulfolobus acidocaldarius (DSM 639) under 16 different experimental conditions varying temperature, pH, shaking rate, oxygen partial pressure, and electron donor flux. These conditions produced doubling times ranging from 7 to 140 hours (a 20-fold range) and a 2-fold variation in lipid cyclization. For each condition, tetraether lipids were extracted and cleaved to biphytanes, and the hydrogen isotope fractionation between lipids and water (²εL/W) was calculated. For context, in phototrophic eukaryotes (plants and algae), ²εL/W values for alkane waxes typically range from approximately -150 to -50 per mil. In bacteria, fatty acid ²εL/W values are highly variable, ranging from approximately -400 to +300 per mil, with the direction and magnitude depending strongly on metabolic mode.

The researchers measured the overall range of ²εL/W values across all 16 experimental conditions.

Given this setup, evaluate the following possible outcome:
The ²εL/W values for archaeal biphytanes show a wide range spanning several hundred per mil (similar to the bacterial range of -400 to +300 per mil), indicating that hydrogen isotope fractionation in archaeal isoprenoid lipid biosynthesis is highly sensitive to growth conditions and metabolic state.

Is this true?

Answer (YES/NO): NO